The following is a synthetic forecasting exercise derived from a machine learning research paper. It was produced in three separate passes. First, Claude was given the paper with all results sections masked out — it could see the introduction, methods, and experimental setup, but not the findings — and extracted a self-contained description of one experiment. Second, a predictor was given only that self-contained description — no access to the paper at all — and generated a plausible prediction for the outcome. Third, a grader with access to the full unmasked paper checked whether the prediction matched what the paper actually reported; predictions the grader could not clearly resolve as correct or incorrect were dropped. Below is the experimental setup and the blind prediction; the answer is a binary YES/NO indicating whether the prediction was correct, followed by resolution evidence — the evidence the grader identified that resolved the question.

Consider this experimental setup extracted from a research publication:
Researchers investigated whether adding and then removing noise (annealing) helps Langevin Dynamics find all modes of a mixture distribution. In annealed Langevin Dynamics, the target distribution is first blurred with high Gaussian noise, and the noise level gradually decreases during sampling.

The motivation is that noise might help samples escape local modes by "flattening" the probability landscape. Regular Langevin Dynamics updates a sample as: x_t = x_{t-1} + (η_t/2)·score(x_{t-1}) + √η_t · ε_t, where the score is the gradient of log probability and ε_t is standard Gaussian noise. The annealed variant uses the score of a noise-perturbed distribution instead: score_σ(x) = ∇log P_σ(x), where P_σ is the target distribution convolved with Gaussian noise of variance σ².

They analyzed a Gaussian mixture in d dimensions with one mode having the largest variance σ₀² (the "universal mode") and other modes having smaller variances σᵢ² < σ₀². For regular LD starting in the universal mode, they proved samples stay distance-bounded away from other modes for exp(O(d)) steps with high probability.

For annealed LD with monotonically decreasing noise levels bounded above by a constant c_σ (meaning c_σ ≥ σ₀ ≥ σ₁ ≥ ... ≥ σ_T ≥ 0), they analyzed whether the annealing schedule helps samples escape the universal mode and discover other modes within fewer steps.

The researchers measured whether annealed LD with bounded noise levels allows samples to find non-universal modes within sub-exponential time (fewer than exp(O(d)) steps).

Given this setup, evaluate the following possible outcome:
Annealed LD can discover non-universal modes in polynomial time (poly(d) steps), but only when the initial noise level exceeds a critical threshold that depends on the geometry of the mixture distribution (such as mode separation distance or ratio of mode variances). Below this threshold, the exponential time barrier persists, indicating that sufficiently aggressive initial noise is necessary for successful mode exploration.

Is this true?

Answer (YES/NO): NO